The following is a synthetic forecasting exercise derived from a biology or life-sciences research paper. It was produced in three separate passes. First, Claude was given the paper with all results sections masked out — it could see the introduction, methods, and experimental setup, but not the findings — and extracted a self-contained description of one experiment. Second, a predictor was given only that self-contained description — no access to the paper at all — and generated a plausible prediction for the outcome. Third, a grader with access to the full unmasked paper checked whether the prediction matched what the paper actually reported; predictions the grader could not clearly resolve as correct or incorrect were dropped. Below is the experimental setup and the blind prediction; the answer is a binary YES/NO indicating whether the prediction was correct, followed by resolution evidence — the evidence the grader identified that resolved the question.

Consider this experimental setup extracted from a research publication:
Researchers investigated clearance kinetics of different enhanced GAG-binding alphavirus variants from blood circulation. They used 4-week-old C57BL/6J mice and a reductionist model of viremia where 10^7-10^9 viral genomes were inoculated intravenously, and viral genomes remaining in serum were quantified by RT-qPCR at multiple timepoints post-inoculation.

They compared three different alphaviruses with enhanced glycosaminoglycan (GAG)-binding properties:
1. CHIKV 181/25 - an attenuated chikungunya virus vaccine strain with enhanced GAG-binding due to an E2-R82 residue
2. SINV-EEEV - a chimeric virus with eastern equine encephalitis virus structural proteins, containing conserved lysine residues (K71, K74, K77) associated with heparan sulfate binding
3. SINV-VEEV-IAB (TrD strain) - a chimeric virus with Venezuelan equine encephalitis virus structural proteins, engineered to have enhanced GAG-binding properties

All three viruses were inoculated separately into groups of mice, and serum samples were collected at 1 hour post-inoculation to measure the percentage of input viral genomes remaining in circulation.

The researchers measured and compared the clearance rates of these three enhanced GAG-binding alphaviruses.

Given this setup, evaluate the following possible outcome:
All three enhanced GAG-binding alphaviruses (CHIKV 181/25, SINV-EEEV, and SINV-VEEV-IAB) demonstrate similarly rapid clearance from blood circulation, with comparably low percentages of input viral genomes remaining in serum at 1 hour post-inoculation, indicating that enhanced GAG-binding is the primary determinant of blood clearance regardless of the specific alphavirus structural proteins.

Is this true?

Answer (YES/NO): NO